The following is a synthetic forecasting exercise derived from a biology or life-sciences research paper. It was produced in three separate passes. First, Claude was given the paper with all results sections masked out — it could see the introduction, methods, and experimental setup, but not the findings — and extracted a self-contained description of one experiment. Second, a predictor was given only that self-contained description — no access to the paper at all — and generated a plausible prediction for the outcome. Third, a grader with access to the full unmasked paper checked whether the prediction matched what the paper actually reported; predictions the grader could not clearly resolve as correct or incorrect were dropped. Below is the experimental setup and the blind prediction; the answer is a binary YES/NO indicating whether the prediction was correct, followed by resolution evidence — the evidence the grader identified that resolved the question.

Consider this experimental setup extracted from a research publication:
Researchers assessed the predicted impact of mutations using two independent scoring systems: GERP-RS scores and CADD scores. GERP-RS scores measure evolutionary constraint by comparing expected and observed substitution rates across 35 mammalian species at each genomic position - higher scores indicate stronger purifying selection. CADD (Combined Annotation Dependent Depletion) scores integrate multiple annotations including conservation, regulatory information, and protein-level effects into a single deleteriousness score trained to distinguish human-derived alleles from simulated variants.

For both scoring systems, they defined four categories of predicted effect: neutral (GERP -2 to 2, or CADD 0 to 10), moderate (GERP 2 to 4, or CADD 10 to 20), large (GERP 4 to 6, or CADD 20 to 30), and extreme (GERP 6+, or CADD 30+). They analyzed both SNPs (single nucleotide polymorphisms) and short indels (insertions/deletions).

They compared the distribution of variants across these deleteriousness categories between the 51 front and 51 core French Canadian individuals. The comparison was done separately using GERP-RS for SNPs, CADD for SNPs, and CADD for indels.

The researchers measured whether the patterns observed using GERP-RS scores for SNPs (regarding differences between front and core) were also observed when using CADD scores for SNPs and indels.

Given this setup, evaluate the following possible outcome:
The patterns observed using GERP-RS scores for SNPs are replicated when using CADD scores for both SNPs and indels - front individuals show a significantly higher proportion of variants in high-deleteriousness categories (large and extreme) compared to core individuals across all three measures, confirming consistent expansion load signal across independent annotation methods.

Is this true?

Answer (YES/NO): YES